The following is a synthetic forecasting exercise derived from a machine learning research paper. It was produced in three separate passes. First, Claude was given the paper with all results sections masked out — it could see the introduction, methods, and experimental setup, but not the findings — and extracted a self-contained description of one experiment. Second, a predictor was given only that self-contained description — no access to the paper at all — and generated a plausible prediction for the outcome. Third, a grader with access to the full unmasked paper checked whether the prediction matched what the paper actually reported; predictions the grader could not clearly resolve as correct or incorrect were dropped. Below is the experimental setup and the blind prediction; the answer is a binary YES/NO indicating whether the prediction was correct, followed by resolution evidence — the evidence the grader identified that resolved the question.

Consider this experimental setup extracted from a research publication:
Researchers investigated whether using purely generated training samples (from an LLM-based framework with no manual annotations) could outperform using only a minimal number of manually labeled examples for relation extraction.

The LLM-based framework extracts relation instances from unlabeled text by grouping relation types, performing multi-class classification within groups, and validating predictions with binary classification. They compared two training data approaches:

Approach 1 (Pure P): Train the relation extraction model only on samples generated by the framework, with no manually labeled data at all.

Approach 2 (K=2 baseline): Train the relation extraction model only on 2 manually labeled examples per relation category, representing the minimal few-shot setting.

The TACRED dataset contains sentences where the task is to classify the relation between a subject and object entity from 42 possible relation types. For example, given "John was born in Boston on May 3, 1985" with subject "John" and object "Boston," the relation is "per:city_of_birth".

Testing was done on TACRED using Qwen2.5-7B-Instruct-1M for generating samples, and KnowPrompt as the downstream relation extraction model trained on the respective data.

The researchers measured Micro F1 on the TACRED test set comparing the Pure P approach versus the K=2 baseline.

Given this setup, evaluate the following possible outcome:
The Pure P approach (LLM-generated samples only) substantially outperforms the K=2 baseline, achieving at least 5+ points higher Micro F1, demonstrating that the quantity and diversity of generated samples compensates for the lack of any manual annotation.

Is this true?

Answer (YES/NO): YES